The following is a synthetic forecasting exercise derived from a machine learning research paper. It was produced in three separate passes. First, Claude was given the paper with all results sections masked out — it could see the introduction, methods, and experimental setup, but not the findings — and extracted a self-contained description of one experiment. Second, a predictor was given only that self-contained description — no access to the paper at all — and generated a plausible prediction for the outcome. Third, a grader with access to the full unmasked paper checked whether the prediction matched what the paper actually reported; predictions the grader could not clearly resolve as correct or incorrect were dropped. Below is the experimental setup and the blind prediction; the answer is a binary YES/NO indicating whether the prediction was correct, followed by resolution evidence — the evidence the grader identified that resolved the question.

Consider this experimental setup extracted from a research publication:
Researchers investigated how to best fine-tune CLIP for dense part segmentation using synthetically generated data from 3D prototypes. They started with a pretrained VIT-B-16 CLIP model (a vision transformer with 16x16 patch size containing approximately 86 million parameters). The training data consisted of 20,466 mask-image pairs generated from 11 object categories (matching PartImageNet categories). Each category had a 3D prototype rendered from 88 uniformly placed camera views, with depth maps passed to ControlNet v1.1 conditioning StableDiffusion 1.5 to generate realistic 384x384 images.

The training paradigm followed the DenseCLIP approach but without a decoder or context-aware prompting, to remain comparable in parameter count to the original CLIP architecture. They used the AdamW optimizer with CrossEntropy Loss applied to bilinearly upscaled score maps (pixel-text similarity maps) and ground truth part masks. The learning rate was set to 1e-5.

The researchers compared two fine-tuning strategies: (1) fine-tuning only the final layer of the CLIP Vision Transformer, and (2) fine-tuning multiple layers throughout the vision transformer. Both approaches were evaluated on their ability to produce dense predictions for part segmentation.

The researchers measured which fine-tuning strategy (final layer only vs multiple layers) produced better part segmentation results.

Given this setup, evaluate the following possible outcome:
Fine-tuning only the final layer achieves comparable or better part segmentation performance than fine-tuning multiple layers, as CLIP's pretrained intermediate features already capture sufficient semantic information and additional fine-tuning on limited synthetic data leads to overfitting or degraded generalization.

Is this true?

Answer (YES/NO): YES